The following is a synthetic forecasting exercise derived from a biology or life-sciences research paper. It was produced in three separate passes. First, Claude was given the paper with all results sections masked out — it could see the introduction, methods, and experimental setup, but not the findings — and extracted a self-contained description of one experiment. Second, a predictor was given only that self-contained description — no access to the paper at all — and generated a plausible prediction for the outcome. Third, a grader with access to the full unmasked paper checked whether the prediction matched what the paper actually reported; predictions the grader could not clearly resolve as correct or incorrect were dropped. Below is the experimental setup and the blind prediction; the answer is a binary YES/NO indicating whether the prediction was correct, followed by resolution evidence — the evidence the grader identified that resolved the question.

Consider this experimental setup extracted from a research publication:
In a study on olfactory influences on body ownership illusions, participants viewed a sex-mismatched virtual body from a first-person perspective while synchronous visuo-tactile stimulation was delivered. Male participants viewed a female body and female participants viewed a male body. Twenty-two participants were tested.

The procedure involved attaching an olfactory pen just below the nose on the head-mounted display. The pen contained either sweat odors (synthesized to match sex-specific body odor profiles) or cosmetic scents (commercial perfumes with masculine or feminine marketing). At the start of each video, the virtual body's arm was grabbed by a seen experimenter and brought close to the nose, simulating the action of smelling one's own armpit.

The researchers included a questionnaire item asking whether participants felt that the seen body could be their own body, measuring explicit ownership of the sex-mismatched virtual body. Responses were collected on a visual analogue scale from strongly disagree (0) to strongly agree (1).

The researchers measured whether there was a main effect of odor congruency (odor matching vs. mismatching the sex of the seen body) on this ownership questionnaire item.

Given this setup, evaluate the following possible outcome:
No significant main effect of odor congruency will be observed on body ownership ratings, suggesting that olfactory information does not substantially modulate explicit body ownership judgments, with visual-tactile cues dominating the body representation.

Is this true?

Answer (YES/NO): YES